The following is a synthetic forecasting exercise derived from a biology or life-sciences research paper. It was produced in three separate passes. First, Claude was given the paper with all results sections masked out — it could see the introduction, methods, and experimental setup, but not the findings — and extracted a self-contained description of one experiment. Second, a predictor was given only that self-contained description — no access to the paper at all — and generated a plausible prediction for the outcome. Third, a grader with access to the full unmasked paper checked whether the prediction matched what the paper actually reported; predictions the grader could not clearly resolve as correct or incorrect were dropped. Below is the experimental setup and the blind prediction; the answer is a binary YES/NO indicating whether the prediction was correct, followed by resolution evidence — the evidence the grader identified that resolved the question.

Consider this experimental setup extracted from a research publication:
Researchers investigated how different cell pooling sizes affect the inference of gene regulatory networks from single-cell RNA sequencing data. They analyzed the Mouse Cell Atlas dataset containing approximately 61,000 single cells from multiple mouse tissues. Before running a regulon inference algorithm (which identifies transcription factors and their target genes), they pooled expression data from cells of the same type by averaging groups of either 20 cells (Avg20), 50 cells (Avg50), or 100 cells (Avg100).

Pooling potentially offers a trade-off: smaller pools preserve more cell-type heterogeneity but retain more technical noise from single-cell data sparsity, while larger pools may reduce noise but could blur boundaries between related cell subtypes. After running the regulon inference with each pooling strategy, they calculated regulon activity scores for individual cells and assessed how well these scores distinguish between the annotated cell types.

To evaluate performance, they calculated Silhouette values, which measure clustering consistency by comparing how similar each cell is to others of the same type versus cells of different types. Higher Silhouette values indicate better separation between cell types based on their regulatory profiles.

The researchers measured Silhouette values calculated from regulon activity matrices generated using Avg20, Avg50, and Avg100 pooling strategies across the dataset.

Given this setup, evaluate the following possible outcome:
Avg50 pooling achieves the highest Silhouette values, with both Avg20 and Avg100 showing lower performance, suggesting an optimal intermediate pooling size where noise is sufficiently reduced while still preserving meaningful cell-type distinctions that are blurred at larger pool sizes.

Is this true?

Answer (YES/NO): NO